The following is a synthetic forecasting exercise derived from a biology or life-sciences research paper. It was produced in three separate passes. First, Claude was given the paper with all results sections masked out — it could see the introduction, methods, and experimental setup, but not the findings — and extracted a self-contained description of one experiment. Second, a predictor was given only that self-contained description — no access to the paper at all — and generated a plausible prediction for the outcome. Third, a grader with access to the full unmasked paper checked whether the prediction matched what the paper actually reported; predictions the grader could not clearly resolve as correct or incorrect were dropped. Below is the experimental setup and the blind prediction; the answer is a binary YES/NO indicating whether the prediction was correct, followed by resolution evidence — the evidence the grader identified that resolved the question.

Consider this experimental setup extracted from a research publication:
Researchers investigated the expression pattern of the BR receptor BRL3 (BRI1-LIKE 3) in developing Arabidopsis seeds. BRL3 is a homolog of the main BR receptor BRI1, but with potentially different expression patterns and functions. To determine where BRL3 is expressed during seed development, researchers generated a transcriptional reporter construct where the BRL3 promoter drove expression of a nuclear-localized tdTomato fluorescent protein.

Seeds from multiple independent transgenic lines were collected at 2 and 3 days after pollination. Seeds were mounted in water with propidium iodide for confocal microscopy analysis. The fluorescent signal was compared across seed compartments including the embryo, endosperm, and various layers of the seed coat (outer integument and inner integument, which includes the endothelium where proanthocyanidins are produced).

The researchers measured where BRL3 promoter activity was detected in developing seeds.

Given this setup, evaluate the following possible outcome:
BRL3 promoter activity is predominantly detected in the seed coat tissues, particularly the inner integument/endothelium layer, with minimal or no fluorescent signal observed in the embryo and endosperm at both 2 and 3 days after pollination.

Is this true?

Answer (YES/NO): NO